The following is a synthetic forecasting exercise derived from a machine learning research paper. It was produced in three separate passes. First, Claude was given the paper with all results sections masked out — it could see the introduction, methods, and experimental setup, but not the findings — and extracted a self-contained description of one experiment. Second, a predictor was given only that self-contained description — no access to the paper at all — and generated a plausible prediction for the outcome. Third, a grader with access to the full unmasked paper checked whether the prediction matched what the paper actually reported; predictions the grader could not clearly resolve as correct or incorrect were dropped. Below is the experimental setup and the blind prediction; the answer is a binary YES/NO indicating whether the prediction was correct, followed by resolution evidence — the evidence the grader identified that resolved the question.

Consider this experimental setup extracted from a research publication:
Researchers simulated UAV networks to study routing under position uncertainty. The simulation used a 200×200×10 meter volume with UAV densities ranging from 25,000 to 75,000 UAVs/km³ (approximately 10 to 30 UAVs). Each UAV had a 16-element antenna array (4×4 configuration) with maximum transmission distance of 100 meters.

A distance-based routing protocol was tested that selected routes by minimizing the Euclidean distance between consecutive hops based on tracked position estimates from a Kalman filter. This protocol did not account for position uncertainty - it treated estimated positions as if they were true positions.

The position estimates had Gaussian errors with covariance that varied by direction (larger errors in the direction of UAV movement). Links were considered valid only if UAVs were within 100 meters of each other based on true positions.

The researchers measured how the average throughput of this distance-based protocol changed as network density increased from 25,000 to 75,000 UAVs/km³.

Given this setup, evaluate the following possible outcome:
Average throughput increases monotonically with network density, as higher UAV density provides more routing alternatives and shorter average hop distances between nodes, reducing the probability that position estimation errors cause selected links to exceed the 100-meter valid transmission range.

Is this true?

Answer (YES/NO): NO